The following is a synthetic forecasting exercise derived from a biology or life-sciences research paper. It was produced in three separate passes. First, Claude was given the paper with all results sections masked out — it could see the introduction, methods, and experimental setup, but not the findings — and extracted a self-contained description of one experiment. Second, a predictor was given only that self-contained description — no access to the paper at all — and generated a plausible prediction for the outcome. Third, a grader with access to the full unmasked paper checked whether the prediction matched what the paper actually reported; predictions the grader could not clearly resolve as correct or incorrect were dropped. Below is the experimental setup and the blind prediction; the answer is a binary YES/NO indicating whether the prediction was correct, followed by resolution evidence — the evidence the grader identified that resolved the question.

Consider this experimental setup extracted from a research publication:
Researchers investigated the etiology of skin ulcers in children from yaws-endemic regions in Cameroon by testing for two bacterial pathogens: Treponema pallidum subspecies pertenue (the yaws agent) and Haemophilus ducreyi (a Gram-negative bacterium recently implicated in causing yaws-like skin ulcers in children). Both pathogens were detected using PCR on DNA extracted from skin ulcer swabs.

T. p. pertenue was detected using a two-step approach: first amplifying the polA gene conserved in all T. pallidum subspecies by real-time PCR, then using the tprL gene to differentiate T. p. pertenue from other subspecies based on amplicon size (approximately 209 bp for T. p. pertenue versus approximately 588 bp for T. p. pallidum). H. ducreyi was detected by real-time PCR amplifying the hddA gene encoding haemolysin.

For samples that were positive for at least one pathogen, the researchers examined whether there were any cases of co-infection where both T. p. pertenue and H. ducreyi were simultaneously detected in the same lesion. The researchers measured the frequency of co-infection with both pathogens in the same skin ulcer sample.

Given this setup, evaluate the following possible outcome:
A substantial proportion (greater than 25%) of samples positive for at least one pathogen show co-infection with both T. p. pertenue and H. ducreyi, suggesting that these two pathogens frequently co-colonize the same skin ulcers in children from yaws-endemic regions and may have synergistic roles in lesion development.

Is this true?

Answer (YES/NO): NO